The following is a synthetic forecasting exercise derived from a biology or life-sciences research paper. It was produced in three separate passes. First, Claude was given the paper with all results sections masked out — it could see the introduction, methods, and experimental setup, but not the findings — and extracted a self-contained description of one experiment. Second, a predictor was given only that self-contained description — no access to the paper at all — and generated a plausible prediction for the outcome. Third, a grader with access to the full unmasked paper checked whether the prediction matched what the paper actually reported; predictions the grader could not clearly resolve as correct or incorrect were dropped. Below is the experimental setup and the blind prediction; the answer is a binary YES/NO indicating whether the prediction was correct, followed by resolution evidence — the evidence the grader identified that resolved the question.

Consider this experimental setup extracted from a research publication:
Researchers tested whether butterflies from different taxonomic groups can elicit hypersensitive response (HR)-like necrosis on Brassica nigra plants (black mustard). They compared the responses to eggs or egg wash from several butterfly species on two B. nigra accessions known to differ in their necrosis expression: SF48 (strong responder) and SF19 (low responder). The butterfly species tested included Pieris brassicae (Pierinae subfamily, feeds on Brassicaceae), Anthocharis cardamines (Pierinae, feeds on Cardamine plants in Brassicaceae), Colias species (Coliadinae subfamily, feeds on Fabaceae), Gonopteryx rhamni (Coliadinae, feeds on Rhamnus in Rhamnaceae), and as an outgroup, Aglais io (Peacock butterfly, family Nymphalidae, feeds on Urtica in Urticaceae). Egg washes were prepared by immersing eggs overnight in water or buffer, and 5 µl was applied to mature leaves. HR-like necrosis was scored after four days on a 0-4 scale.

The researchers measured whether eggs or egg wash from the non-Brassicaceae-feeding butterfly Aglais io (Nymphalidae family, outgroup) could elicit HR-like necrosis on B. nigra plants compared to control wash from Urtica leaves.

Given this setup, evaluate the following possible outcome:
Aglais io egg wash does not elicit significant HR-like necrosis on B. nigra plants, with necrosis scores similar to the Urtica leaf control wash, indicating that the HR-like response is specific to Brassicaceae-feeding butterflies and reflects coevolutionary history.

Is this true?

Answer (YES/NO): YES